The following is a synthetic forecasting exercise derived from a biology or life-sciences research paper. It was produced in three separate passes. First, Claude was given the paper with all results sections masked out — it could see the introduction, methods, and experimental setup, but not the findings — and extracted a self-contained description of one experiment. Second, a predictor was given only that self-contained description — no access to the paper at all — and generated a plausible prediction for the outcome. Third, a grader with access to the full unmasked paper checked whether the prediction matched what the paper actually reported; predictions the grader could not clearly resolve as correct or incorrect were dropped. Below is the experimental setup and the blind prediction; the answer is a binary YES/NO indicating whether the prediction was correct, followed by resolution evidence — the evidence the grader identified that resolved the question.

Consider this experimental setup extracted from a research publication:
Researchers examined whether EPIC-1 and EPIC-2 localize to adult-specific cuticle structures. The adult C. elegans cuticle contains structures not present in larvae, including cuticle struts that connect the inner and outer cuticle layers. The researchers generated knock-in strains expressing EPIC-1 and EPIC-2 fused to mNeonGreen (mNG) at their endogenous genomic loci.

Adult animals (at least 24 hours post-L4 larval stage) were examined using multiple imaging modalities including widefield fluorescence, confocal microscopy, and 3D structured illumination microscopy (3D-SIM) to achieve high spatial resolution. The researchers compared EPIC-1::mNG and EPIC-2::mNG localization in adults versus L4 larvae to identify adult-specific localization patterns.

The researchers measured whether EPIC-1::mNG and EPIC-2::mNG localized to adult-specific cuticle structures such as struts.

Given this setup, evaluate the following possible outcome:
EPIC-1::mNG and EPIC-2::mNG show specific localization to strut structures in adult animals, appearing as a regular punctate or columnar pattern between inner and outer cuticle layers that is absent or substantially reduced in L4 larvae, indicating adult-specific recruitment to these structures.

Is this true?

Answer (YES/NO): YES